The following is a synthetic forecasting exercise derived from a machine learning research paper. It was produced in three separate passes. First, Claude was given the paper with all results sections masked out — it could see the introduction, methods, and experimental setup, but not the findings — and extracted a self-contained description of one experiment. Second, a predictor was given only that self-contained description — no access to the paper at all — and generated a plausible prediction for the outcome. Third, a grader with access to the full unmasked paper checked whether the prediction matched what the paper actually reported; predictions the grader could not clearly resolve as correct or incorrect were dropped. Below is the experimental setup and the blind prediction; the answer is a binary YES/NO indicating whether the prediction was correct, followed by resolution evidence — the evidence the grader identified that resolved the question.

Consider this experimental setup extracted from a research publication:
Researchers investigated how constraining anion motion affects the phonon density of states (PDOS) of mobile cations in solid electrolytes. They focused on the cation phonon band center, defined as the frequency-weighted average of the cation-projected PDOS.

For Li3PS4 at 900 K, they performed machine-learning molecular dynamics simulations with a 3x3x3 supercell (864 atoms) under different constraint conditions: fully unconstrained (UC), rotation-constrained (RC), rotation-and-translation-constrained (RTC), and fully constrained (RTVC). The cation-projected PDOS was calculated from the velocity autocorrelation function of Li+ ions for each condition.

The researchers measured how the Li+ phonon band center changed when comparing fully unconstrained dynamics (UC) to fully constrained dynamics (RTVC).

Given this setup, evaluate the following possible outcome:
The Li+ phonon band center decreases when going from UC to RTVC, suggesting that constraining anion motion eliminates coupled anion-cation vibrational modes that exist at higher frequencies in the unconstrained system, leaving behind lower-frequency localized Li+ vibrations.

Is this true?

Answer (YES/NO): NO